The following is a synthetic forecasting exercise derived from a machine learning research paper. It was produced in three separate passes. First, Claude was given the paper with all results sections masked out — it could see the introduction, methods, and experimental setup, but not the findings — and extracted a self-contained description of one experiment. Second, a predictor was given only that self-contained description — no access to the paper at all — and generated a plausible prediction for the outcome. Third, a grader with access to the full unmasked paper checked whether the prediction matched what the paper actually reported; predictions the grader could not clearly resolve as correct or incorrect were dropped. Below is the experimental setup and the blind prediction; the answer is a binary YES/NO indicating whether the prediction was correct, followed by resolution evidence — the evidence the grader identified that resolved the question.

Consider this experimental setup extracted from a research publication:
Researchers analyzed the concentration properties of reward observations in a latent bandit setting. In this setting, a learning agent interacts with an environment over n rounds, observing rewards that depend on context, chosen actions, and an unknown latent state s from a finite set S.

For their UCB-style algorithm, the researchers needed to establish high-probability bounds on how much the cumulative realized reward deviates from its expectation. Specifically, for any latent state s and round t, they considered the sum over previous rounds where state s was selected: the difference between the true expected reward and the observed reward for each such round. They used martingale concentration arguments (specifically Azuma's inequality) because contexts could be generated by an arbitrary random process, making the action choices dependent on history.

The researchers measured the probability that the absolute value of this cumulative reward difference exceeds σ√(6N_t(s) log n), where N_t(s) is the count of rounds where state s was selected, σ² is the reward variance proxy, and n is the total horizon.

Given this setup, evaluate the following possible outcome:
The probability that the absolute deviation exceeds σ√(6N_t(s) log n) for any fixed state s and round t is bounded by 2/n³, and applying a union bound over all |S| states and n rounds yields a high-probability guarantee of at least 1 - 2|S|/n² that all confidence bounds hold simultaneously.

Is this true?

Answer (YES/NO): NO